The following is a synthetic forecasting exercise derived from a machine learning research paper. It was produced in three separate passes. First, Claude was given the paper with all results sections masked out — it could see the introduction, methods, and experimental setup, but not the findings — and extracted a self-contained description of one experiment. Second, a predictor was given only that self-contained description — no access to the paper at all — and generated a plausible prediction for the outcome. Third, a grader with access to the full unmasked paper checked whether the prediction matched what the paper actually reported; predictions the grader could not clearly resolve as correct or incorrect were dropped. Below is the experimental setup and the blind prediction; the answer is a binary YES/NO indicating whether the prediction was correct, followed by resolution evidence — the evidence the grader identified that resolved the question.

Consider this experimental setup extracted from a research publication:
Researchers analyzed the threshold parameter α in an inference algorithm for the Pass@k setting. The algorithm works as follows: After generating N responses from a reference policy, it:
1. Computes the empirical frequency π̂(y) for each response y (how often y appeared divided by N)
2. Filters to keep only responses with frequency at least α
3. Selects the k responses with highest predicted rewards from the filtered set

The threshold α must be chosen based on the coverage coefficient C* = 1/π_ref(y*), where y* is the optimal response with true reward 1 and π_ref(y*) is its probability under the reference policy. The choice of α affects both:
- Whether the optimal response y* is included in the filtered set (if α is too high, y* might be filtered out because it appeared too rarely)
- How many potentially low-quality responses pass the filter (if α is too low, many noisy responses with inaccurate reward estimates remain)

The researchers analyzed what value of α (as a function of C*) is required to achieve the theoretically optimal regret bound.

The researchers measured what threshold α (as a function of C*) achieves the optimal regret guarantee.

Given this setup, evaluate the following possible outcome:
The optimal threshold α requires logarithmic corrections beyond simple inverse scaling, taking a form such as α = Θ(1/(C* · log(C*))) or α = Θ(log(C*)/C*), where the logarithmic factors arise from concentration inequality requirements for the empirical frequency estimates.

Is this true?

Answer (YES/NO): NO